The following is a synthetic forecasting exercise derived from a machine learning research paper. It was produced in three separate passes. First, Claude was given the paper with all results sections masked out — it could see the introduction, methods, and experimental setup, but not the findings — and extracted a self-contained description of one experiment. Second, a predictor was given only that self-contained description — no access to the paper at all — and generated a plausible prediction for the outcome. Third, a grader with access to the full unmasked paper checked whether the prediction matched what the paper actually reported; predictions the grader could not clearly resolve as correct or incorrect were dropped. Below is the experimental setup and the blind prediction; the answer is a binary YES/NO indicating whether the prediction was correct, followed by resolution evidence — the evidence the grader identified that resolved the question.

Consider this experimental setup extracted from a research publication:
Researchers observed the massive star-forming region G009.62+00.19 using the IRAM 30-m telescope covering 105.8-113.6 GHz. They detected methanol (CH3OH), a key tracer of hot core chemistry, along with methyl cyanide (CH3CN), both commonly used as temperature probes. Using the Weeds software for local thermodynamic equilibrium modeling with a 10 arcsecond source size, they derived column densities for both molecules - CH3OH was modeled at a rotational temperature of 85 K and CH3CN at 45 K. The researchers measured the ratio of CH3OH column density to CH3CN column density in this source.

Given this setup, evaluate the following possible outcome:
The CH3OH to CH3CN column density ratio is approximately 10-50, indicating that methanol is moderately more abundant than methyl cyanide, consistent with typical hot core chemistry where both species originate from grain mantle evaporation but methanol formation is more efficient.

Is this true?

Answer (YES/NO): NO